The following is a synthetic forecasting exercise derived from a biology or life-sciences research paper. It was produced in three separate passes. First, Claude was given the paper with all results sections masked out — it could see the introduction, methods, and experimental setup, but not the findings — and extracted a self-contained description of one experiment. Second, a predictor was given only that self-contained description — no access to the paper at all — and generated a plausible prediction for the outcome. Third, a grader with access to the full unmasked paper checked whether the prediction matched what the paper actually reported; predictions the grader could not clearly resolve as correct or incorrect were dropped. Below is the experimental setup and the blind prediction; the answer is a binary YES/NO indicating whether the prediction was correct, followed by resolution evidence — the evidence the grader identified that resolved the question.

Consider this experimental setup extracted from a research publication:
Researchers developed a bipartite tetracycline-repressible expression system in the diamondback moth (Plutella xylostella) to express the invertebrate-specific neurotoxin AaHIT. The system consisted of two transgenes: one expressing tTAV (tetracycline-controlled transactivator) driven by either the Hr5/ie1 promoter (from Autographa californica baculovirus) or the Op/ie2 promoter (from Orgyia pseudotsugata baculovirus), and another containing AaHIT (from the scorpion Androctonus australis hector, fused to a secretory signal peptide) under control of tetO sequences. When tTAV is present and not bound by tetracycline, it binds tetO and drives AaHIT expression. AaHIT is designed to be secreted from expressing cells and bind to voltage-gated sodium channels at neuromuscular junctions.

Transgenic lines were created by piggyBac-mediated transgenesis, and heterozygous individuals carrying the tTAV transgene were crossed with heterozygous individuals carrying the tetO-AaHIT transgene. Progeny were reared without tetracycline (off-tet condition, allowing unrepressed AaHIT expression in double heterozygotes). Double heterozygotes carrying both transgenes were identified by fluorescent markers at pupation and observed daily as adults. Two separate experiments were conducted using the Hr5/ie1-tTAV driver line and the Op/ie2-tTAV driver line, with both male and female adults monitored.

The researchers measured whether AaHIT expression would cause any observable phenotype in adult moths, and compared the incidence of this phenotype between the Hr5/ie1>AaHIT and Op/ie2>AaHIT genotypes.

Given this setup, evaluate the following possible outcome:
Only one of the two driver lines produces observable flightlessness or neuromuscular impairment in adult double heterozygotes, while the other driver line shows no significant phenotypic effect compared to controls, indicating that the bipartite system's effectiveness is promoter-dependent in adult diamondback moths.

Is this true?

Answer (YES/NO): NO